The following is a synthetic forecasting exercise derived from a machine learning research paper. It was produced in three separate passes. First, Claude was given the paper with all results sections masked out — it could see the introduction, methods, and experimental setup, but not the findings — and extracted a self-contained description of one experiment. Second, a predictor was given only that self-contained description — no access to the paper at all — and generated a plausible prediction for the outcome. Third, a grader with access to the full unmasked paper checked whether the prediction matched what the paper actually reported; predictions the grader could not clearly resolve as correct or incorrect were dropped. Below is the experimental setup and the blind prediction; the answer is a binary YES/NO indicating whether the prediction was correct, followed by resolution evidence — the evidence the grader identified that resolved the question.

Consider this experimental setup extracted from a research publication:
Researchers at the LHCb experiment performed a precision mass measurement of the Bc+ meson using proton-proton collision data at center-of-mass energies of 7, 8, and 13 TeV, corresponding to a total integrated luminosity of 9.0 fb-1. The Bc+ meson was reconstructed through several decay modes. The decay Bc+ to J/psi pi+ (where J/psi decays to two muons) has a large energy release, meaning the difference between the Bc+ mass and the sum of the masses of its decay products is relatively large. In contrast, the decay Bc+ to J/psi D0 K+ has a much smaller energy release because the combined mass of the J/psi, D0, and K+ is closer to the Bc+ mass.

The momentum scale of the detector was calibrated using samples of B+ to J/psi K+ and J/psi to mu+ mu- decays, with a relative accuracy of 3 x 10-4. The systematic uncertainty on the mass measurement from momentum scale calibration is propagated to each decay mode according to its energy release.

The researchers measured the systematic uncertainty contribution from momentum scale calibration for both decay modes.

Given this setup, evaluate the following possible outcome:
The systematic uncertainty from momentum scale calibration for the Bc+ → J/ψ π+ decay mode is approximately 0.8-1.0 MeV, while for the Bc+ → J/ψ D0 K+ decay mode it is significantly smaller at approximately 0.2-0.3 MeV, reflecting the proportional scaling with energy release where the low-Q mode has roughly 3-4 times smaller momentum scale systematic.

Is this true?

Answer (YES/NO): YES